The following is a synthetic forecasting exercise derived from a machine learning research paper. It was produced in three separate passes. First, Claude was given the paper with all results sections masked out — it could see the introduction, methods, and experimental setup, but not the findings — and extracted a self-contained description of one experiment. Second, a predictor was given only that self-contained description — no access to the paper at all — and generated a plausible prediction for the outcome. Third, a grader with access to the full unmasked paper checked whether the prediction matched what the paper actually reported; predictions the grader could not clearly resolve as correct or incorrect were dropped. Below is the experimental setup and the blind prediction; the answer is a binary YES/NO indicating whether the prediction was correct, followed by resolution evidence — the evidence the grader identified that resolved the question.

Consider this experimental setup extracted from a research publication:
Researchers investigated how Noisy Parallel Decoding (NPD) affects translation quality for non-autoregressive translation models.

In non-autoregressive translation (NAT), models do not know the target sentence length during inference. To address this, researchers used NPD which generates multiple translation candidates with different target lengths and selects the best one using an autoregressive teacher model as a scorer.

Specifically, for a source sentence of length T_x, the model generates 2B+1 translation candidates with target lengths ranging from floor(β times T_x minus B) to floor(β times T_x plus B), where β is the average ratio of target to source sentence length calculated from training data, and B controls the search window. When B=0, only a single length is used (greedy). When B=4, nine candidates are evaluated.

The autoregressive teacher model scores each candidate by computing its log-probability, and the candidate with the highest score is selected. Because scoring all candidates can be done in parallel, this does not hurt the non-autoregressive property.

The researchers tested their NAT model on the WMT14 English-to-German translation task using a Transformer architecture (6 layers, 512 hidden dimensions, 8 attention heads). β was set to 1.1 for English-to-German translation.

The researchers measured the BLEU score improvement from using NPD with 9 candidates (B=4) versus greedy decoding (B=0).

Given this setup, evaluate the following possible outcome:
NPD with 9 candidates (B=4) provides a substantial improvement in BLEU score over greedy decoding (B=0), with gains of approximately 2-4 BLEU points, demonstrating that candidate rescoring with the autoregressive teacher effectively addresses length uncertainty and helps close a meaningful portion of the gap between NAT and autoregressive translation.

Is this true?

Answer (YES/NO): YES